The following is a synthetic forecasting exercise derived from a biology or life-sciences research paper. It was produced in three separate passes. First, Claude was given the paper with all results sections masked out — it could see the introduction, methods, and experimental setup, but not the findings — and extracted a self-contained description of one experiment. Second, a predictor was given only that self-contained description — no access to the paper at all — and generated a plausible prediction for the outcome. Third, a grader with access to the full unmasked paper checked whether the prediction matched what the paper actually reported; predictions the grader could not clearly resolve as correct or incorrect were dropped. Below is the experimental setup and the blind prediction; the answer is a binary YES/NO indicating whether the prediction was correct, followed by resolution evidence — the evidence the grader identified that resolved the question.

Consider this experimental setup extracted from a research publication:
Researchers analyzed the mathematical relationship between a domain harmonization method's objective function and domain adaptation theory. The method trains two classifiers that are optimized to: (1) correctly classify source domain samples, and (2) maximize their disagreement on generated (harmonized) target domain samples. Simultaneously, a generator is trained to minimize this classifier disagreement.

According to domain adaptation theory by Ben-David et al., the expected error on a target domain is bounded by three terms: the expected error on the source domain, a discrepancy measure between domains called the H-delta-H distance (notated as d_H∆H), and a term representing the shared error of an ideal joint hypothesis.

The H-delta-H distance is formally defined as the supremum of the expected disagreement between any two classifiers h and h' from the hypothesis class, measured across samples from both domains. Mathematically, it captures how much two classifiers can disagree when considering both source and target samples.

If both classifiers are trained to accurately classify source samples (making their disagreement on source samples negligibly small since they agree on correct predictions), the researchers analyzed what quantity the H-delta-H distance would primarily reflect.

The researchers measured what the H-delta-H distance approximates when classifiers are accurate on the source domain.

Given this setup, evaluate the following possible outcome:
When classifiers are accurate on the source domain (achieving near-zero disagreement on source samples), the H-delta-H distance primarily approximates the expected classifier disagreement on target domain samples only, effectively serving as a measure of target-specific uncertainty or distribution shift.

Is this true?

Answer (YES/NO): YES